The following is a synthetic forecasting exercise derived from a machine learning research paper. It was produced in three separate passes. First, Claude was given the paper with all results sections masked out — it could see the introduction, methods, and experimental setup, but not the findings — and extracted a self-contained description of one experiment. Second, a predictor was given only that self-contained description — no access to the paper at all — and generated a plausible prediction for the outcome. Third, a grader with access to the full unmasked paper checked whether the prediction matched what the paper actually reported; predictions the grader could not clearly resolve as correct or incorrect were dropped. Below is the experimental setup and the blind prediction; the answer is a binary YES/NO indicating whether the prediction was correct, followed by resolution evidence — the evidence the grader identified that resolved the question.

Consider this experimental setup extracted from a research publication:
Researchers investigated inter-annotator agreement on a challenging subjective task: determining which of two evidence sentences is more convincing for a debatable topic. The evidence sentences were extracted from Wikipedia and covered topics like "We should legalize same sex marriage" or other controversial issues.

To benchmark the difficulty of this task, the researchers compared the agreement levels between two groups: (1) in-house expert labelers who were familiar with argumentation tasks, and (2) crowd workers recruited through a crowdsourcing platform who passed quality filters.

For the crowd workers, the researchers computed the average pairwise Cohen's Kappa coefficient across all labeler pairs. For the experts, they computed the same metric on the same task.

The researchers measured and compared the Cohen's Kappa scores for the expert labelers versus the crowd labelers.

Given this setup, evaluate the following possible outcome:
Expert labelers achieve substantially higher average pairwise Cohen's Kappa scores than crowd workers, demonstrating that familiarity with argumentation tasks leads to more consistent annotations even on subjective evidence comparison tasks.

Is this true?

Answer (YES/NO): NO